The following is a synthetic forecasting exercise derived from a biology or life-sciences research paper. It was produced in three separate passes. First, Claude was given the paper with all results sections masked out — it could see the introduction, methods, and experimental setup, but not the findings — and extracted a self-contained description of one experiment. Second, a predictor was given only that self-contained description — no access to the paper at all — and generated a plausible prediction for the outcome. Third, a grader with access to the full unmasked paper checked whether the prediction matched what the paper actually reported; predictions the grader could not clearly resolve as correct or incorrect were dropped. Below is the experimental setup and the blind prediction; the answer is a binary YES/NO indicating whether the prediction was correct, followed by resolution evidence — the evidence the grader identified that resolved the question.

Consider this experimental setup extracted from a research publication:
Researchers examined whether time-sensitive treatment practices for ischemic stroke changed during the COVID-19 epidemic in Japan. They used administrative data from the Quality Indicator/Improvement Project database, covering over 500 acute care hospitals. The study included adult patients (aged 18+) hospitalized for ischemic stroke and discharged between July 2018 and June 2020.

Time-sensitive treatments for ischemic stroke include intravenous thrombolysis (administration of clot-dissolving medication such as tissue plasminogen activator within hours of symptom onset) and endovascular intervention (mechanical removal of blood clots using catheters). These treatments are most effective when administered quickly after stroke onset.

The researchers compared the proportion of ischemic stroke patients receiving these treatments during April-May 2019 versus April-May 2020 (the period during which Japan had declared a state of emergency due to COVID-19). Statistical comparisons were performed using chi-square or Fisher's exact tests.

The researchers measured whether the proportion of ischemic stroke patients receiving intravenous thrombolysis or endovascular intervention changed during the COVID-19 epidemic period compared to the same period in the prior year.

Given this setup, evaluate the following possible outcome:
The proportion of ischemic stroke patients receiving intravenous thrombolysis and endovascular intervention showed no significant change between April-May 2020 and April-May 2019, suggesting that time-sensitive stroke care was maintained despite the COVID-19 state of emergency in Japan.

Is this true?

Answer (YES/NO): YES